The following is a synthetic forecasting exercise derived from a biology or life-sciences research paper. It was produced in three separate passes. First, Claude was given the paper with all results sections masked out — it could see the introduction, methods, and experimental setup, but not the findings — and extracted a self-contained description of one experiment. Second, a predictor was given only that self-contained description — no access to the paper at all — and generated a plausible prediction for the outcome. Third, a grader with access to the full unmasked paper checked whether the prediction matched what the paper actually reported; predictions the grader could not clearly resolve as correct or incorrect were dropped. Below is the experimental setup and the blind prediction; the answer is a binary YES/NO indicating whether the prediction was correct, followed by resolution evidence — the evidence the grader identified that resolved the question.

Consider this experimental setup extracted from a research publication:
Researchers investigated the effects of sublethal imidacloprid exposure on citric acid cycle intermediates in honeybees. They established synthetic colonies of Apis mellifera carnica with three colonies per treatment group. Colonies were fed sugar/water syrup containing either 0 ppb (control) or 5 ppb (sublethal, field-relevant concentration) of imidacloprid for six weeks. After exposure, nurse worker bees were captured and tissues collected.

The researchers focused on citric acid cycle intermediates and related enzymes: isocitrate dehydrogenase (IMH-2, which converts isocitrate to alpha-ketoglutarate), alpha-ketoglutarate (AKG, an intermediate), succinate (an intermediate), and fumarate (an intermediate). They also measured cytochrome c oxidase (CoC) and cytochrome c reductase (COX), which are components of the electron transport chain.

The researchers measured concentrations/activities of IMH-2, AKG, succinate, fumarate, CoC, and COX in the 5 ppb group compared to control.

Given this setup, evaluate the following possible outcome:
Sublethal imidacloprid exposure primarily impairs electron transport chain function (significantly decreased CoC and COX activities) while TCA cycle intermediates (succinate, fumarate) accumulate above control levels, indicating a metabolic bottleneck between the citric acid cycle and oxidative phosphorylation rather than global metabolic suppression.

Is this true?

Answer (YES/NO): NO